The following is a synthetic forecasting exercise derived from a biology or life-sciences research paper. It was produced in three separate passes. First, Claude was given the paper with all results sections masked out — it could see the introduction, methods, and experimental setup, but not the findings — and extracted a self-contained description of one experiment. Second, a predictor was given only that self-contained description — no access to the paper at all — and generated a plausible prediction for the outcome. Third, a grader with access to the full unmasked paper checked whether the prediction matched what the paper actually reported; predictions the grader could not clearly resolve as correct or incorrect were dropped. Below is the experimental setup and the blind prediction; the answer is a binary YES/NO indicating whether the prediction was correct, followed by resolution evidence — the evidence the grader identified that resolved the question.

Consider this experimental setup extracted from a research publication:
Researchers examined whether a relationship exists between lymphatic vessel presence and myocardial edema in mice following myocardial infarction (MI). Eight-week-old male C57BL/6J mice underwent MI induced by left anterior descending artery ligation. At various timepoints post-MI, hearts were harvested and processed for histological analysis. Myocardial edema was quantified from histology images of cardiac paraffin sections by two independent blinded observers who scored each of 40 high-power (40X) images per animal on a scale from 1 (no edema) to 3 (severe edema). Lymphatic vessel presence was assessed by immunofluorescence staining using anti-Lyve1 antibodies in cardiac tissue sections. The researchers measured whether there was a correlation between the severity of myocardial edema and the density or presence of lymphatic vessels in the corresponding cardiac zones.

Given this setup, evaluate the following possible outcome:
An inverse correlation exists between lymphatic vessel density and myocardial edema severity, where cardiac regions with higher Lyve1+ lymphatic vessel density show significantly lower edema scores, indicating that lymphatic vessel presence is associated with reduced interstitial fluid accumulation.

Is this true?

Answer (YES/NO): NO